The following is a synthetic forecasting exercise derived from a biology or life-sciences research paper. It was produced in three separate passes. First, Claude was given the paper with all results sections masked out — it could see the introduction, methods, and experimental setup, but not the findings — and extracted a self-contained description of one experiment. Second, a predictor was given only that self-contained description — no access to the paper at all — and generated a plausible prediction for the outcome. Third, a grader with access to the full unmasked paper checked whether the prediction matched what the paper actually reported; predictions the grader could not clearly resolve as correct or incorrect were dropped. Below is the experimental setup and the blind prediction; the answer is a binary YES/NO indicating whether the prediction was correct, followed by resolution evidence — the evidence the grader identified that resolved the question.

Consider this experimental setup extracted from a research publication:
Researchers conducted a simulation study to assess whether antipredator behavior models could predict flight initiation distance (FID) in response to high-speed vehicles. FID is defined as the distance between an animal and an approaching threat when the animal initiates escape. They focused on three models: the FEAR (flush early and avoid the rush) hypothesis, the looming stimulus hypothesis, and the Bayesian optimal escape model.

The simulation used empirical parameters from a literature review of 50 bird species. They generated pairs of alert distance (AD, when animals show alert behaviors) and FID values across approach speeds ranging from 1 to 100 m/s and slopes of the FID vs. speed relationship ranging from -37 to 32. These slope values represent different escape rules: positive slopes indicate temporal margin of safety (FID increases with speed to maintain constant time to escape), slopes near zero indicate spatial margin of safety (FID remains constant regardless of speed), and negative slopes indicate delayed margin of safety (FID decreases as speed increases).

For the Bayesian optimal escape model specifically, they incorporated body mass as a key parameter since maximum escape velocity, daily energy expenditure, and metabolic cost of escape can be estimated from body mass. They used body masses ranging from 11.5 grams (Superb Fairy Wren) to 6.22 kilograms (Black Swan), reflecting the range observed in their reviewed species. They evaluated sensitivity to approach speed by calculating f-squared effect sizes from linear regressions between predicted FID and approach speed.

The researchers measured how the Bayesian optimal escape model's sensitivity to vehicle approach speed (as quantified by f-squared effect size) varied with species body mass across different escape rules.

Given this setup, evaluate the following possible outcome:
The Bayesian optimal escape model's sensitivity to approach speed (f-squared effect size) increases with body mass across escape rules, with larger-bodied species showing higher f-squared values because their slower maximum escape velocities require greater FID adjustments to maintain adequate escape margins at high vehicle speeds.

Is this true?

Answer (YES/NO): YES